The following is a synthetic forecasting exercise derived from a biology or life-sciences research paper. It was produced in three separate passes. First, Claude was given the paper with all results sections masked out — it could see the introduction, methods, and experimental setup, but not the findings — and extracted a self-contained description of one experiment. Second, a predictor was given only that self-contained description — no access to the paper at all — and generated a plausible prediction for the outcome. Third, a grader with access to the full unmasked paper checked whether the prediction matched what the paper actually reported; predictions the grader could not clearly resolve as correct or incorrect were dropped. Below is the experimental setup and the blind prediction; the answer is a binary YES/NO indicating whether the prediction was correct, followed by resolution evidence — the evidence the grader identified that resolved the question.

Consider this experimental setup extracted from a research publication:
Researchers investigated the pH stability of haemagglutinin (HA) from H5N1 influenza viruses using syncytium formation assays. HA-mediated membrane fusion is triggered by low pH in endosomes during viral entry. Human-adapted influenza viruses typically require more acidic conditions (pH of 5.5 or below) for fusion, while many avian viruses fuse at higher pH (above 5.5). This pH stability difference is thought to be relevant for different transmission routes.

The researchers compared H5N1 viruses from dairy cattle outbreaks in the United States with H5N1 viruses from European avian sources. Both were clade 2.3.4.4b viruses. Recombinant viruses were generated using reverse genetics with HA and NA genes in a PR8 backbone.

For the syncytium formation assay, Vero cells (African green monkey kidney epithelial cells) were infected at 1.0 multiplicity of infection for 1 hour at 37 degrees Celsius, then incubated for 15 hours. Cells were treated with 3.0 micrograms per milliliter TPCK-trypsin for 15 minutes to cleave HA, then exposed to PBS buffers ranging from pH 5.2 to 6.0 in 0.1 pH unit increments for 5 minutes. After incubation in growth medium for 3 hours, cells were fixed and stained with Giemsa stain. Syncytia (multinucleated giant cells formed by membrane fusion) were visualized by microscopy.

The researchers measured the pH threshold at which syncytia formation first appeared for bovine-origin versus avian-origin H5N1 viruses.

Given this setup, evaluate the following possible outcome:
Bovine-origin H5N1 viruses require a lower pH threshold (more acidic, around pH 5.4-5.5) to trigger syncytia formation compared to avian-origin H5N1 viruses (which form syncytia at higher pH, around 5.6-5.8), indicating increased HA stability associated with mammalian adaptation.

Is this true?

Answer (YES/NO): NO